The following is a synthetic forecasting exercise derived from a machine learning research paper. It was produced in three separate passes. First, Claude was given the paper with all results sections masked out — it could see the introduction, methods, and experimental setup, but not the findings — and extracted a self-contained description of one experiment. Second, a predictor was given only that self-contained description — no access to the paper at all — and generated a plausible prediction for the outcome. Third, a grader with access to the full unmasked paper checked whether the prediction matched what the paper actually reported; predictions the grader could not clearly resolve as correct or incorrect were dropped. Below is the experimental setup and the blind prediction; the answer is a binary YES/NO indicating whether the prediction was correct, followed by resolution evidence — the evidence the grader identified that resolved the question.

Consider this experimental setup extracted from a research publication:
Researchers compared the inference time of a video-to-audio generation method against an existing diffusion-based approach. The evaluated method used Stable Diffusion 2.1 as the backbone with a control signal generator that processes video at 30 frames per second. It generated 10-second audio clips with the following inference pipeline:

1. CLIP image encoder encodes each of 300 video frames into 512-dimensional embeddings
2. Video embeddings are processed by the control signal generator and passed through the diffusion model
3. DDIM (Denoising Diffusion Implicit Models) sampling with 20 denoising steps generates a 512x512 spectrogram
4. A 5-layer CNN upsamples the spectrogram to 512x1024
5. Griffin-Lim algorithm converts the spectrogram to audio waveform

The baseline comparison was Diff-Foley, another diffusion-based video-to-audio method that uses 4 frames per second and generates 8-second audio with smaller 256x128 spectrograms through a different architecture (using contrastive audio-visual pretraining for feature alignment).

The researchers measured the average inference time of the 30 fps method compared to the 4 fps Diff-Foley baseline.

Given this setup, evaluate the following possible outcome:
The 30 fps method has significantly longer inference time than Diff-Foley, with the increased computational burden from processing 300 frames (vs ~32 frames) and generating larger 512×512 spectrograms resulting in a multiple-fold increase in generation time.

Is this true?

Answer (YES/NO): NO